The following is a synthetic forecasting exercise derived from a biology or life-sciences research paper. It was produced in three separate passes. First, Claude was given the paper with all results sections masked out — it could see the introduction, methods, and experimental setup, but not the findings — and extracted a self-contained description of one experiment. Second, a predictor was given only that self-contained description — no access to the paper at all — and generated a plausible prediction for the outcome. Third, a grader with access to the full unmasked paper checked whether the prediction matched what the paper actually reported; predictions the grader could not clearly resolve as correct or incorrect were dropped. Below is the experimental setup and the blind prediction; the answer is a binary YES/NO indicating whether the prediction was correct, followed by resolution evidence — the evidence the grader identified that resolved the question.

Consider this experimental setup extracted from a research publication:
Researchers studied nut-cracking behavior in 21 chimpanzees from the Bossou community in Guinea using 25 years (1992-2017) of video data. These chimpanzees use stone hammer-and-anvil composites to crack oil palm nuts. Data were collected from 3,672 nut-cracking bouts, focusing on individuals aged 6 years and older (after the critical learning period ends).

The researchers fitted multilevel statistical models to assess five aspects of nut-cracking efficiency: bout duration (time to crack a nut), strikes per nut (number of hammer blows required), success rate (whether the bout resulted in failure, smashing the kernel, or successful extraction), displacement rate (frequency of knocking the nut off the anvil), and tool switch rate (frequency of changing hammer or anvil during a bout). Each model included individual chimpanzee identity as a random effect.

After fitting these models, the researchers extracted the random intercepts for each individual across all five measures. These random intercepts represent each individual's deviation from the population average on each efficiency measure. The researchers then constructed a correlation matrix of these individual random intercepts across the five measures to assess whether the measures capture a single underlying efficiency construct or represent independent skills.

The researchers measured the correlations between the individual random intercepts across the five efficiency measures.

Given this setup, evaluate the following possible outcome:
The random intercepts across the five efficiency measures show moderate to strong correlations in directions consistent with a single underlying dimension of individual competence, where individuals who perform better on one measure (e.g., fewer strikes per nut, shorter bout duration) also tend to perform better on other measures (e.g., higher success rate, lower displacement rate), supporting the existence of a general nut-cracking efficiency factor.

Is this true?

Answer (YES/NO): NO